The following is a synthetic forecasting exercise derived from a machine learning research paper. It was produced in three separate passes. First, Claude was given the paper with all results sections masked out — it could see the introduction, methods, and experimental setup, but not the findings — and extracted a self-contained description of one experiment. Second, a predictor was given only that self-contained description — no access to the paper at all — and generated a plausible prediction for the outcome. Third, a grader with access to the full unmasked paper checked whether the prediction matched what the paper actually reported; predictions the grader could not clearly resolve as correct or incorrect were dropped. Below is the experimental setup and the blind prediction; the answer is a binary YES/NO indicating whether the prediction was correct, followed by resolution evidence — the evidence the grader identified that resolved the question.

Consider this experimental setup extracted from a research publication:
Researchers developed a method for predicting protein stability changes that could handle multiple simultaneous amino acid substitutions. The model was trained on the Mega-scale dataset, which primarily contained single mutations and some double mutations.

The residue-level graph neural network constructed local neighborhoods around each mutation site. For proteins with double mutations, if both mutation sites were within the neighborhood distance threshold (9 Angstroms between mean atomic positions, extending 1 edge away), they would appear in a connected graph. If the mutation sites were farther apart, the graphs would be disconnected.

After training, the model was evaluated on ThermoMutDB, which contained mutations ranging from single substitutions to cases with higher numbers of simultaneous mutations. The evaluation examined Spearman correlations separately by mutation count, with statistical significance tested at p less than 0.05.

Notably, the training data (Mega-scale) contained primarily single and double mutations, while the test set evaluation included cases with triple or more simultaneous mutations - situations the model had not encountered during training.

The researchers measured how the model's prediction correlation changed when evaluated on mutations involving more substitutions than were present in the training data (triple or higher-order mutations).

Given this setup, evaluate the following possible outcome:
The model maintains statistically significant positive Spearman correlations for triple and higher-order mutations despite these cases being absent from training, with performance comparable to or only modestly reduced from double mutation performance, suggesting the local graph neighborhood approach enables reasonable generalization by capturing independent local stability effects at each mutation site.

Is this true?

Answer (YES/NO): NO